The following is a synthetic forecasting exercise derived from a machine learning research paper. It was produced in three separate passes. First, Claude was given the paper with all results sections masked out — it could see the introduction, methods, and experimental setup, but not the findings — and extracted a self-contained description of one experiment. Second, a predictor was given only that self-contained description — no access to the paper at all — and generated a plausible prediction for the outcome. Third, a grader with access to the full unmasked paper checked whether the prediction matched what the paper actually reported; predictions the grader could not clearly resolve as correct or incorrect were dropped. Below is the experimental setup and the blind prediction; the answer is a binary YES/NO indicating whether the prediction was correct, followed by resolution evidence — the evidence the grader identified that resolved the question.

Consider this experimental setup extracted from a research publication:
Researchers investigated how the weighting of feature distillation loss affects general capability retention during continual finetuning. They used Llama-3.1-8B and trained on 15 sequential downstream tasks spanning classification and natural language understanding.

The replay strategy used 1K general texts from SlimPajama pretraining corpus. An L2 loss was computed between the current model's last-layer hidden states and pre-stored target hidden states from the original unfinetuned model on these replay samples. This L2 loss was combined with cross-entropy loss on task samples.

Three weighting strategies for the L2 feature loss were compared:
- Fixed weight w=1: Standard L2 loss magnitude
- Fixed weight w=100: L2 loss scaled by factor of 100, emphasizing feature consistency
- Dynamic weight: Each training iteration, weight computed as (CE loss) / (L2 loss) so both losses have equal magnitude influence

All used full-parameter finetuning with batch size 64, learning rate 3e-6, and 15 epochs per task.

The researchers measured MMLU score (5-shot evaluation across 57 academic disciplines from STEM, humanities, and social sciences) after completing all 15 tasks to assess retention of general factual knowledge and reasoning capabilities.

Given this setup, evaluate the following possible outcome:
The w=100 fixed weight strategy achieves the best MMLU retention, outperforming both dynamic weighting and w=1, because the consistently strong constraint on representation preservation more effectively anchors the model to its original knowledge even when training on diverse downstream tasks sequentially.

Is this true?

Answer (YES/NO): YES